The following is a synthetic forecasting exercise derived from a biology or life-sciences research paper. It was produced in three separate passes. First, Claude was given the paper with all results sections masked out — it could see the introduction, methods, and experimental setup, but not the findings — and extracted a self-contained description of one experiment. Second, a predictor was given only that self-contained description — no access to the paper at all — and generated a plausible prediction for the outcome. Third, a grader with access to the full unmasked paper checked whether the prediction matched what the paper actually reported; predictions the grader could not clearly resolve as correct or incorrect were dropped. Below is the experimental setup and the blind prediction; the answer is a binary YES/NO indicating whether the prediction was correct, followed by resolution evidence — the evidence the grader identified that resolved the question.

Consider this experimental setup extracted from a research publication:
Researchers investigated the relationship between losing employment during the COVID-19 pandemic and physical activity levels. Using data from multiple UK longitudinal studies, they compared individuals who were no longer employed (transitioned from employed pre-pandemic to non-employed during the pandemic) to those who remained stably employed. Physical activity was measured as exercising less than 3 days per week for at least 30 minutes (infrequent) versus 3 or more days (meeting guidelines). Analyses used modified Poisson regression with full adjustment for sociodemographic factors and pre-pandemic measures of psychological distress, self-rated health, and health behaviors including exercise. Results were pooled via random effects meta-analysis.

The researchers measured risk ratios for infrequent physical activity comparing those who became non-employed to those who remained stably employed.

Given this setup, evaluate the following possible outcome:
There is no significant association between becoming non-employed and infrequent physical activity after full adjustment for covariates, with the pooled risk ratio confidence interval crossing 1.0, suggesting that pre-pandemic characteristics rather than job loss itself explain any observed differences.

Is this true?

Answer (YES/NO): YES